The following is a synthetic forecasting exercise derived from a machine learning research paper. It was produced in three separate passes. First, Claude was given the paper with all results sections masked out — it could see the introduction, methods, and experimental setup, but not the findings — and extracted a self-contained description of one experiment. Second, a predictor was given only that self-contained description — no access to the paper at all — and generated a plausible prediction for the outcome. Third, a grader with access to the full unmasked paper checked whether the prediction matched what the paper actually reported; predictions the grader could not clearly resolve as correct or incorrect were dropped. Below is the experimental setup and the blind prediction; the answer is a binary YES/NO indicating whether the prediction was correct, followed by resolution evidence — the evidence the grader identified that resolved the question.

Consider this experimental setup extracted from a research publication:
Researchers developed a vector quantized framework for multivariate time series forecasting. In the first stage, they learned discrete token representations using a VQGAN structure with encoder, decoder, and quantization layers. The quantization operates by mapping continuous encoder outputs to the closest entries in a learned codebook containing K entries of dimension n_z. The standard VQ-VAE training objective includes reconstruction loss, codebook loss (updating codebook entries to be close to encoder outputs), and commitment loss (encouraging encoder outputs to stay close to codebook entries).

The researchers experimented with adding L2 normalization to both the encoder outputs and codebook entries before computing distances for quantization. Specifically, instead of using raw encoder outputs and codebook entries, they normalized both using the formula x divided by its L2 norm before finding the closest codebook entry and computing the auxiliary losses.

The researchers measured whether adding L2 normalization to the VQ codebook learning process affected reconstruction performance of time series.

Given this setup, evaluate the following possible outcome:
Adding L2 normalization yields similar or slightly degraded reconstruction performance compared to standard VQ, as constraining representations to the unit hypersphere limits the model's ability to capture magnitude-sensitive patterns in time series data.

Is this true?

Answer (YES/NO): NO